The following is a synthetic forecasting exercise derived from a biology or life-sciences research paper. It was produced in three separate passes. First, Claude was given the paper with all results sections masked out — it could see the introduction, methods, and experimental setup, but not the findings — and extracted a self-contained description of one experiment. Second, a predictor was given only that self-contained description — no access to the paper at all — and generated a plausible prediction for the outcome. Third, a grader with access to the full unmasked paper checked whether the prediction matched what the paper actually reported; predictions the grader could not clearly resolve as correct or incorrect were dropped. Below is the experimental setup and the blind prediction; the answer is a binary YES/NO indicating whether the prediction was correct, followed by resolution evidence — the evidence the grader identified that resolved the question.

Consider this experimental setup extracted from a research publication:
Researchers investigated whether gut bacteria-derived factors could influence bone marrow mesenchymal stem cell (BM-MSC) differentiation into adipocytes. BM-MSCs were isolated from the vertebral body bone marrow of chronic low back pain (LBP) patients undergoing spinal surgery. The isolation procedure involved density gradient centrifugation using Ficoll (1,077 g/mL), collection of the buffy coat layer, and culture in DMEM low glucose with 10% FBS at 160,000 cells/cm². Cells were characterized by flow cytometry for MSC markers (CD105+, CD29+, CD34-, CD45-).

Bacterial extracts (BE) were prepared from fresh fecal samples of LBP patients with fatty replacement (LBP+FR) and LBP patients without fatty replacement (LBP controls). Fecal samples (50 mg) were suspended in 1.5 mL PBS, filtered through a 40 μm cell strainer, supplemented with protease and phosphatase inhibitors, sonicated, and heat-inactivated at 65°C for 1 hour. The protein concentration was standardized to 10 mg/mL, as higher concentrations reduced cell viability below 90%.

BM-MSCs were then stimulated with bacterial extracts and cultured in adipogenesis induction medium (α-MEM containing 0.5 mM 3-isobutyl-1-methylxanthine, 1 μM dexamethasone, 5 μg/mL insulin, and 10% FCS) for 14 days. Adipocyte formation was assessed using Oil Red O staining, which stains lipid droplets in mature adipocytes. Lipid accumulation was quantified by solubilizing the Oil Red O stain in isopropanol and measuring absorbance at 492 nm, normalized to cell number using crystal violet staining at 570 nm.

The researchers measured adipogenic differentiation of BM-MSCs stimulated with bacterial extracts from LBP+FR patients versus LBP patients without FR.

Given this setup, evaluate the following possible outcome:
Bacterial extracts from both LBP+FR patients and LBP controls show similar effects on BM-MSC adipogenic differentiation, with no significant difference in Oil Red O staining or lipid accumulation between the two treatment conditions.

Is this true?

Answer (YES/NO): NO